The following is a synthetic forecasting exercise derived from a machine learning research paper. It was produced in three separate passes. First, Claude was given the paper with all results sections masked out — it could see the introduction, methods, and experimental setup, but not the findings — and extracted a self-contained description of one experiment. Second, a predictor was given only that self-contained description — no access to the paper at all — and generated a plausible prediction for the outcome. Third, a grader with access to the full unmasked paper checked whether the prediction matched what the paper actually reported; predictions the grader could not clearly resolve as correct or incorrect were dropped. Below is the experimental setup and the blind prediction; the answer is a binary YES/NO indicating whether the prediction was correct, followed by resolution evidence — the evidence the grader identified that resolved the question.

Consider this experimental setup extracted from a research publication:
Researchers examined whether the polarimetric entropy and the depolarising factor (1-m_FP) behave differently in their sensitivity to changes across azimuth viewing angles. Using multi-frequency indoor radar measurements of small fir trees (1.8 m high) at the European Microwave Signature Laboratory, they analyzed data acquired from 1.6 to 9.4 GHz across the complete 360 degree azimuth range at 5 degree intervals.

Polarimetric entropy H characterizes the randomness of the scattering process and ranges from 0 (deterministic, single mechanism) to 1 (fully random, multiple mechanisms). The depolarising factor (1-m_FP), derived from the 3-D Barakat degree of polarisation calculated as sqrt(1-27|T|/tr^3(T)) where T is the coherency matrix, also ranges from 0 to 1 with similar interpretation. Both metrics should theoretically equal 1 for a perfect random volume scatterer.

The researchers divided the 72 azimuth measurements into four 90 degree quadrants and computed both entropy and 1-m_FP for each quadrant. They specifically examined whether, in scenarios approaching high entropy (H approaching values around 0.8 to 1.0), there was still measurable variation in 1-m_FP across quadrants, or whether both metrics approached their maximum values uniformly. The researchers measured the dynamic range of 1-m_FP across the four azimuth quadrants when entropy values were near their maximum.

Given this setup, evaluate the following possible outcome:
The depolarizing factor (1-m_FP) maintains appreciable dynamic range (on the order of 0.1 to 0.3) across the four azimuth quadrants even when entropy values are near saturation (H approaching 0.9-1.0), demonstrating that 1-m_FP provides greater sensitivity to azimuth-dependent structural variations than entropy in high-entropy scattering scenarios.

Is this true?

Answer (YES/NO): YES